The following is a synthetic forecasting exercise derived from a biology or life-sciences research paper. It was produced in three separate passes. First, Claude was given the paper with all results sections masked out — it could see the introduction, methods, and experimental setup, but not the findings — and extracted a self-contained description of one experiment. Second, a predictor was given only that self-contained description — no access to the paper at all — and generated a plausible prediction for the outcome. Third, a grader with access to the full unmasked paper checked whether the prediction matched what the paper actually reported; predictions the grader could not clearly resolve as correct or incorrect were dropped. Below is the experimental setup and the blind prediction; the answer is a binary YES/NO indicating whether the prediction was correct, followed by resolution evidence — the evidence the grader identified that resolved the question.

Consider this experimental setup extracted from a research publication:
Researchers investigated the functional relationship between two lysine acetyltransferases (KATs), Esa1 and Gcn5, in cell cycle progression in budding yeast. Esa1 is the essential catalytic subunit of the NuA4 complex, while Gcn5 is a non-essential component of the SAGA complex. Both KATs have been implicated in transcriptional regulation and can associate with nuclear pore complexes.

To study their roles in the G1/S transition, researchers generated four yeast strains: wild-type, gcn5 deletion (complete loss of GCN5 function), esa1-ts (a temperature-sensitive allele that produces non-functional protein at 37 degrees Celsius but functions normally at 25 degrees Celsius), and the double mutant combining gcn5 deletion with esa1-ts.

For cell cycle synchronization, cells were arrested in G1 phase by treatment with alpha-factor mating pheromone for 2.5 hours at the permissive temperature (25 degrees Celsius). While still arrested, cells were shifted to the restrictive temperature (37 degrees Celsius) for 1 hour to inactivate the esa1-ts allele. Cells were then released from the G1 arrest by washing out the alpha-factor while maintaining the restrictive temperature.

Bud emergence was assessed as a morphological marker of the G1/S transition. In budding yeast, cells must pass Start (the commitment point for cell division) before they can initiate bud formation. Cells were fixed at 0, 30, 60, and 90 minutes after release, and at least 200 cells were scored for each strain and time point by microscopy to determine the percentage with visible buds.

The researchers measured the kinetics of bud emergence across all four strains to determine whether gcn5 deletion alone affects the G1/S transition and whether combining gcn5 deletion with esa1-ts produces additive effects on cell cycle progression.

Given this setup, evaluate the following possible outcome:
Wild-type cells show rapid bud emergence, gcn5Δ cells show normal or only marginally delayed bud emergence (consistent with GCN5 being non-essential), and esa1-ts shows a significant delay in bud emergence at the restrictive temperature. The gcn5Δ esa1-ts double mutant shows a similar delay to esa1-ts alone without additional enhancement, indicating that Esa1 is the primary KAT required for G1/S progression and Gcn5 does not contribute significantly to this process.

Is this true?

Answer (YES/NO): NO